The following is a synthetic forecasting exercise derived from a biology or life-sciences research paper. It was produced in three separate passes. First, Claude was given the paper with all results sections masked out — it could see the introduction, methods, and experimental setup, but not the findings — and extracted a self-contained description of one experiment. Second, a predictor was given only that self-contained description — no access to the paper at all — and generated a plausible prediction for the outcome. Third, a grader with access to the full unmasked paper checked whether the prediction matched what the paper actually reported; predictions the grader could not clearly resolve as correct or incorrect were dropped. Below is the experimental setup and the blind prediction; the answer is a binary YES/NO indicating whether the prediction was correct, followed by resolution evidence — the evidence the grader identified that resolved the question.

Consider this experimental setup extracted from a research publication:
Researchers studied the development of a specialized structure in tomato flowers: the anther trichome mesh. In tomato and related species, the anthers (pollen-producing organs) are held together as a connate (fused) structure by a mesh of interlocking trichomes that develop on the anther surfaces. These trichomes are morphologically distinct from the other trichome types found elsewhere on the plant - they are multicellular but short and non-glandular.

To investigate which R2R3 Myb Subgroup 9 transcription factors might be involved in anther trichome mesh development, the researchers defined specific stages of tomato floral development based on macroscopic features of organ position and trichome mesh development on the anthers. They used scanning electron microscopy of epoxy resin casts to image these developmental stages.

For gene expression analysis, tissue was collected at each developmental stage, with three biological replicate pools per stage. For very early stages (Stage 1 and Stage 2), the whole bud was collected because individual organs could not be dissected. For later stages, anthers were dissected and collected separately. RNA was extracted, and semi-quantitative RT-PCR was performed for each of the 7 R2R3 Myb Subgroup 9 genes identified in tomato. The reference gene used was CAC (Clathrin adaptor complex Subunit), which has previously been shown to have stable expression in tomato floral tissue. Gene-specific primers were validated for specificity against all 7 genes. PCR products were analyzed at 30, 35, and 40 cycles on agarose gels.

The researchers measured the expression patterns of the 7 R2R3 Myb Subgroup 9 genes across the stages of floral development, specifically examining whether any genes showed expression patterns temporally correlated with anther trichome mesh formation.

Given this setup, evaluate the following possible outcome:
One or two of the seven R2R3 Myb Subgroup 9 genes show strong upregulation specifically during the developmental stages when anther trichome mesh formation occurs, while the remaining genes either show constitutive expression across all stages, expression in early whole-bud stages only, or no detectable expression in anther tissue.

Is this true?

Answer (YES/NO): NO